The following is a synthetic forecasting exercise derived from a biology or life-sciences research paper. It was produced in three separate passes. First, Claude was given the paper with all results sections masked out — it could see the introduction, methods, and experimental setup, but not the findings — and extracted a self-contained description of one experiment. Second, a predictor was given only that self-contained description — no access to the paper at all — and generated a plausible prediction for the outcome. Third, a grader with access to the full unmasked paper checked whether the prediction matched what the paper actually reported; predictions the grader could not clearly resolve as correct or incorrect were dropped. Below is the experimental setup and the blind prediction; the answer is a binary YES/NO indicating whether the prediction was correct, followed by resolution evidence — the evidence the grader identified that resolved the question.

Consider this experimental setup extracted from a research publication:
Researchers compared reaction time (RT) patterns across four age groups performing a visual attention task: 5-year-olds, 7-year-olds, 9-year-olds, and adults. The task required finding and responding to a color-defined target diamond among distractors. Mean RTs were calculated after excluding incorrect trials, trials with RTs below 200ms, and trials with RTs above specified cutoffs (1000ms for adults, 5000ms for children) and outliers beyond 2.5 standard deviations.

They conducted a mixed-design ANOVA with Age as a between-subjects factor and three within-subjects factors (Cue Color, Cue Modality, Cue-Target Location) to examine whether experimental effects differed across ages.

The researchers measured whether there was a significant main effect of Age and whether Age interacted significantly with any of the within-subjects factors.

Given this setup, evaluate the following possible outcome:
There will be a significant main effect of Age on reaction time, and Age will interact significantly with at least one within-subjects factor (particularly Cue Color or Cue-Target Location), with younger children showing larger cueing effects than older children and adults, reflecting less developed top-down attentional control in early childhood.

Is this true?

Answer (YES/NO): NO